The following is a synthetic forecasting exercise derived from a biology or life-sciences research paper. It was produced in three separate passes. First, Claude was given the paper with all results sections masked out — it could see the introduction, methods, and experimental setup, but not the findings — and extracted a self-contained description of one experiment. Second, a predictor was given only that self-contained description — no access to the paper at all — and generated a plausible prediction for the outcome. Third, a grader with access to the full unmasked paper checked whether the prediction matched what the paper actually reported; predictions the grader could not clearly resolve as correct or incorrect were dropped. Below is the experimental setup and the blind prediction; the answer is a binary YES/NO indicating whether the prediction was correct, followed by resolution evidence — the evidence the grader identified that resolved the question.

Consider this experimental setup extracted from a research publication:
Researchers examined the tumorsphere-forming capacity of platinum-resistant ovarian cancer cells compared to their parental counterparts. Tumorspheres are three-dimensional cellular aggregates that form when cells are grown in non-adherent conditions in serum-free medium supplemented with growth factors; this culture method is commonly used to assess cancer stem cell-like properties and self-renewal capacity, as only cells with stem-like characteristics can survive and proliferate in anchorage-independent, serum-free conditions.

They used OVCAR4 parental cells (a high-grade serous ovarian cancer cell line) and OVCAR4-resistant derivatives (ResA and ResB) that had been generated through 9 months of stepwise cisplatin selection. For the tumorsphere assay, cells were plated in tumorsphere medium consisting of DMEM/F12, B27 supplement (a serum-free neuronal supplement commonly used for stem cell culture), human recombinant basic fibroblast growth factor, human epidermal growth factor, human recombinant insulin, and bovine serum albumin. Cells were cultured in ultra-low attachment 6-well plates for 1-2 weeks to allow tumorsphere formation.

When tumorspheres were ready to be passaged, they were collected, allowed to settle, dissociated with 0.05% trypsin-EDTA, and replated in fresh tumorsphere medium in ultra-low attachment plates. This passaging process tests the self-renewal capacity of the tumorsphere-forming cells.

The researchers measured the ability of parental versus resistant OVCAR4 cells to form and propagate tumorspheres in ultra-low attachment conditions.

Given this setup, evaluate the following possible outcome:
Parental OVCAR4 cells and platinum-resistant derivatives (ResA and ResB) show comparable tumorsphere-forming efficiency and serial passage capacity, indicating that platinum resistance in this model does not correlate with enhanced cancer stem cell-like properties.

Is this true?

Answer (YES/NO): YES